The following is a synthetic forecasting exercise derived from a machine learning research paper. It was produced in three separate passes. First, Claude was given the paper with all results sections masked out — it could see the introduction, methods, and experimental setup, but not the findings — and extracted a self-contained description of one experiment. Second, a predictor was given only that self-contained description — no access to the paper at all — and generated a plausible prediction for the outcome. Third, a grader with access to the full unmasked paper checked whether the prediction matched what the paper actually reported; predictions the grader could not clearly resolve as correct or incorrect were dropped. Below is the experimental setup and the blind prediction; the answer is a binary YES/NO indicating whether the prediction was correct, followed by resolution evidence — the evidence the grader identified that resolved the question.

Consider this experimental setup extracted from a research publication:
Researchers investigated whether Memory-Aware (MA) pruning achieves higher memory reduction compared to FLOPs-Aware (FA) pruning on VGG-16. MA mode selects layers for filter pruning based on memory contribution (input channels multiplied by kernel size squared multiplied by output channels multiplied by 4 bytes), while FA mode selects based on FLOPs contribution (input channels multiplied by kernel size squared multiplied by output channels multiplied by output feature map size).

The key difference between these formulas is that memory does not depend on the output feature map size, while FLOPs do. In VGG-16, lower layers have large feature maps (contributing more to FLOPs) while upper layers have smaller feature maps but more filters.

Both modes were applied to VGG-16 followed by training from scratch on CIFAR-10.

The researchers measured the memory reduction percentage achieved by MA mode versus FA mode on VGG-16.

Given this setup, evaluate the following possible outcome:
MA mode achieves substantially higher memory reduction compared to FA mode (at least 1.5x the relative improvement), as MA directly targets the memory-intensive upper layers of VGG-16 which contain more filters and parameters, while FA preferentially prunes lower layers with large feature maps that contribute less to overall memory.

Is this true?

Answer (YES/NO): NO